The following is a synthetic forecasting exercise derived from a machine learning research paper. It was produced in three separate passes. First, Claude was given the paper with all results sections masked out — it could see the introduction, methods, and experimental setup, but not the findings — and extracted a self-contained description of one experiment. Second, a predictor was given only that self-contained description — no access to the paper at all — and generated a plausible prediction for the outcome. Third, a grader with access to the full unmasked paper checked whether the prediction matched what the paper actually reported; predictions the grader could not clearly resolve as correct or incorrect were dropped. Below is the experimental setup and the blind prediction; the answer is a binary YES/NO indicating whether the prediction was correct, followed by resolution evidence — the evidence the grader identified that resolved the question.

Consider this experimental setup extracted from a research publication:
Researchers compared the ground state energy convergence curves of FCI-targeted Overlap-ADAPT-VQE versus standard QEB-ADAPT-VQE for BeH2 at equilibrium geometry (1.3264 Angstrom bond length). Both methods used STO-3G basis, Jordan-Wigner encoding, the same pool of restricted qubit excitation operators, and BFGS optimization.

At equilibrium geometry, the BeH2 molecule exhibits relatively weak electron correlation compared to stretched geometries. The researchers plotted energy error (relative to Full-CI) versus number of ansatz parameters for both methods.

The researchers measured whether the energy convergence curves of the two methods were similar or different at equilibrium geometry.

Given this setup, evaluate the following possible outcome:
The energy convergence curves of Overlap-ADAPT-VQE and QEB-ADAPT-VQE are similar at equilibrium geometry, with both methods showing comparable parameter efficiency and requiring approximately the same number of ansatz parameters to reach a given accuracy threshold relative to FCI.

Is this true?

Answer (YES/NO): YES